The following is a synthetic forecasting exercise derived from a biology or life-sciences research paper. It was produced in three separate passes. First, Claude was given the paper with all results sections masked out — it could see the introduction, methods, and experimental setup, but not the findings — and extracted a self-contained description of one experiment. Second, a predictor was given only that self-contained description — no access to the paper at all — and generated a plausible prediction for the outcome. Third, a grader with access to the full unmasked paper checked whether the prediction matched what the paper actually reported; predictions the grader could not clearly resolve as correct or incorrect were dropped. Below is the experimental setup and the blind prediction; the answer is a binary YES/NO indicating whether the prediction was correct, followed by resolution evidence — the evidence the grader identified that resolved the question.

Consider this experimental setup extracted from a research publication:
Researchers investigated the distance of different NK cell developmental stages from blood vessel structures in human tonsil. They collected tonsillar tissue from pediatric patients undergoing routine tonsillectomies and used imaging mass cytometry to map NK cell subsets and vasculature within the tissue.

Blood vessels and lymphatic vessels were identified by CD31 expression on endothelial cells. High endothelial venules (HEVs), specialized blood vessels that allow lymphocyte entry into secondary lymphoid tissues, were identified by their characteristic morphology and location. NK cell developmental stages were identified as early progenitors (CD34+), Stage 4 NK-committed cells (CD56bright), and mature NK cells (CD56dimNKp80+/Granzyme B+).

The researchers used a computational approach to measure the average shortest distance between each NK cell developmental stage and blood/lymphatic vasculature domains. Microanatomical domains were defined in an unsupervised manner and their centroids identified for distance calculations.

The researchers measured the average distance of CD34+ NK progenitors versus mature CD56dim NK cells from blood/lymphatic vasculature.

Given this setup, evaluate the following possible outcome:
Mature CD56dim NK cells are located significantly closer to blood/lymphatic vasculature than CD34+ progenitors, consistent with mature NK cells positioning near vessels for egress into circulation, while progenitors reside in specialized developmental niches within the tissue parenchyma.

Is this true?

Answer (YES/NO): NO